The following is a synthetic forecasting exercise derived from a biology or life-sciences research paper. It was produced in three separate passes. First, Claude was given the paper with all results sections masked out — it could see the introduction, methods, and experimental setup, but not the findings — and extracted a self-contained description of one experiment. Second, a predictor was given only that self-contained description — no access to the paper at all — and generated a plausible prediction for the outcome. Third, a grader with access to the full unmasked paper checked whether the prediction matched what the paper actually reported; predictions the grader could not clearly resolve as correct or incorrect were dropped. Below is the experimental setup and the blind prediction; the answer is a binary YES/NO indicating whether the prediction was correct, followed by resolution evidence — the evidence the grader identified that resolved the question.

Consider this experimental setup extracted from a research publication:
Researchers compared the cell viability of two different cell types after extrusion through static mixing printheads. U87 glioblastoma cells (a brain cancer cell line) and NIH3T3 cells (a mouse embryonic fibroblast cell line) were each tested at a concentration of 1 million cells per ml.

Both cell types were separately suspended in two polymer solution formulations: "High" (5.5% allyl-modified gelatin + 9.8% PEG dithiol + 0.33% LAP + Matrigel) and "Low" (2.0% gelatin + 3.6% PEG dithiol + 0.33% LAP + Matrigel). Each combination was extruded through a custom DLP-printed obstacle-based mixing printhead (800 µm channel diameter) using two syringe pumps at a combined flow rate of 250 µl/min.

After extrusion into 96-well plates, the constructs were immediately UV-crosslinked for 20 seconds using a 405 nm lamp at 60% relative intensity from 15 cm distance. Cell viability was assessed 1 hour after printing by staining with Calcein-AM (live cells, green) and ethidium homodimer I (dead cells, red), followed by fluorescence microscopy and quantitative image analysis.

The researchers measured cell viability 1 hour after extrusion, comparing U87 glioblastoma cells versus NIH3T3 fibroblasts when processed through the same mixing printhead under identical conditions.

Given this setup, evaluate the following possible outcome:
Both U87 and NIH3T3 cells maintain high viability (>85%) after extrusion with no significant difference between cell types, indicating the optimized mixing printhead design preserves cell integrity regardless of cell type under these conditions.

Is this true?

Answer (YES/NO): NO